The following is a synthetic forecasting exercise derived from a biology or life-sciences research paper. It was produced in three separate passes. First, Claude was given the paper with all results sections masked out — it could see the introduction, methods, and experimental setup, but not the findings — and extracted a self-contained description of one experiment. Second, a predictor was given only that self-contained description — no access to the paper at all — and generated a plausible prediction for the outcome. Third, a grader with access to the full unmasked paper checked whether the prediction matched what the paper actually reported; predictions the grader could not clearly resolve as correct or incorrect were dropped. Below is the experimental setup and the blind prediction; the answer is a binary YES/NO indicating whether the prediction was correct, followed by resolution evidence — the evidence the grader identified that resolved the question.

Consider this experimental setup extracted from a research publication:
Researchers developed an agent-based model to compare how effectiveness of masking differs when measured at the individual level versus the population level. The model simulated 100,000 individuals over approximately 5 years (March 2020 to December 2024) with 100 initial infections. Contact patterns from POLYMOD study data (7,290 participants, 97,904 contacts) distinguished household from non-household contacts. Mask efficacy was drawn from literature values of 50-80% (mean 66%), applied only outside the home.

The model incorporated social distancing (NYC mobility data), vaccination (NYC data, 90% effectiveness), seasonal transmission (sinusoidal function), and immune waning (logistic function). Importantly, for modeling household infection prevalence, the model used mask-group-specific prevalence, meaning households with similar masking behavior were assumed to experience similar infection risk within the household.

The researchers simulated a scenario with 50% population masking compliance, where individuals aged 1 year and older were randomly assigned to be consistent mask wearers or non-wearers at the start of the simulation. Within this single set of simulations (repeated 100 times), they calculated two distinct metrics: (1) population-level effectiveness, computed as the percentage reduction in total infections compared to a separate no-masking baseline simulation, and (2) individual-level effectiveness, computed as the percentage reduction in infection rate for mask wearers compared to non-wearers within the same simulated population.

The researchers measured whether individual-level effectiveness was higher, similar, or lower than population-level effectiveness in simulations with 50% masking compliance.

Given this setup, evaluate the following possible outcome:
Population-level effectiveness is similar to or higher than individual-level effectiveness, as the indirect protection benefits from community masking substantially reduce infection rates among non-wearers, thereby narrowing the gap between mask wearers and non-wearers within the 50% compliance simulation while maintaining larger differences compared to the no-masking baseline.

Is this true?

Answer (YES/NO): NO